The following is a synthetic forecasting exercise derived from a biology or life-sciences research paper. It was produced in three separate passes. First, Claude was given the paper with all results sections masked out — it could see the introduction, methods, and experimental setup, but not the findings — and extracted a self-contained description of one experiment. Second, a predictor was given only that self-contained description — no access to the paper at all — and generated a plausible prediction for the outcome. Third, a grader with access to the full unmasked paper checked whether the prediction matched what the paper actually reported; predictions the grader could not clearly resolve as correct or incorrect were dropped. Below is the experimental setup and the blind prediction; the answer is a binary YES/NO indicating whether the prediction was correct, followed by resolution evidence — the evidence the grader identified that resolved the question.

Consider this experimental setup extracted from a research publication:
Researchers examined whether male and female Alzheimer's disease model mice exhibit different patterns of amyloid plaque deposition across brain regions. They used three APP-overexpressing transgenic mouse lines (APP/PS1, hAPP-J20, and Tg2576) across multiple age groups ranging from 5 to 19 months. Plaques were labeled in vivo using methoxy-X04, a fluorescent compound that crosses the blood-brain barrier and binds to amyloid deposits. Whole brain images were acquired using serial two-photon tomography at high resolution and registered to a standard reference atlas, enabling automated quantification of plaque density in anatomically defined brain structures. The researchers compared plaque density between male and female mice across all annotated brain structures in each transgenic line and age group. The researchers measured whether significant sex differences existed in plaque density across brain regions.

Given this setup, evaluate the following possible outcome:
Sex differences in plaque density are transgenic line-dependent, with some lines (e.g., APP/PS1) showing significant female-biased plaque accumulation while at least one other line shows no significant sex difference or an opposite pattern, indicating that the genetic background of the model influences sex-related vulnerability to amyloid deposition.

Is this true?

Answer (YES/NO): NO